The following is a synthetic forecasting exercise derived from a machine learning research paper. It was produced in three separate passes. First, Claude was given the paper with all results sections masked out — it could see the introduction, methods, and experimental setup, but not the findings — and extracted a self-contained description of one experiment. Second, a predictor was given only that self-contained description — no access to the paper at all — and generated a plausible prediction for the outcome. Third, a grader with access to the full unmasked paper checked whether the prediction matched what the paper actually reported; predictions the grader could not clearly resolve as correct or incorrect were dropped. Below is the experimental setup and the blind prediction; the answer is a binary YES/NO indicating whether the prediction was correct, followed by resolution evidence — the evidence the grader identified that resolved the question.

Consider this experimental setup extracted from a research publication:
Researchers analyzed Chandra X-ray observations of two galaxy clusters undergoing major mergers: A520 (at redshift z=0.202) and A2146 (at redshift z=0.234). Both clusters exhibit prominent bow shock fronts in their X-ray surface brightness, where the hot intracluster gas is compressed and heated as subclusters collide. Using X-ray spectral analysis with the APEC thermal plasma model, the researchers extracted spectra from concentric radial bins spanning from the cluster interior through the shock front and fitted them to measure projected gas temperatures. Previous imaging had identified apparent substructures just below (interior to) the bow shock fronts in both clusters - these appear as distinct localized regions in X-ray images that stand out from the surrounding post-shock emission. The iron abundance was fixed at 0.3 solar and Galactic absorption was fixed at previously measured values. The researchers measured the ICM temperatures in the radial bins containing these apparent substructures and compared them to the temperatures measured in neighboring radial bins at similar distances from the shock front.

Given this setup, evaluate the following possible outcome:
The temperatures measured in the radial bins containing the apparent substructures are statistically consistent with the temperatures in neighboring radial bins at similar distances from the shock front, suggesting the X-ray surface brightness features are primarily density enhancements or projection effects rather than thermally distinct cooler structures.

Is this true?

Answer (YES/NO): NO